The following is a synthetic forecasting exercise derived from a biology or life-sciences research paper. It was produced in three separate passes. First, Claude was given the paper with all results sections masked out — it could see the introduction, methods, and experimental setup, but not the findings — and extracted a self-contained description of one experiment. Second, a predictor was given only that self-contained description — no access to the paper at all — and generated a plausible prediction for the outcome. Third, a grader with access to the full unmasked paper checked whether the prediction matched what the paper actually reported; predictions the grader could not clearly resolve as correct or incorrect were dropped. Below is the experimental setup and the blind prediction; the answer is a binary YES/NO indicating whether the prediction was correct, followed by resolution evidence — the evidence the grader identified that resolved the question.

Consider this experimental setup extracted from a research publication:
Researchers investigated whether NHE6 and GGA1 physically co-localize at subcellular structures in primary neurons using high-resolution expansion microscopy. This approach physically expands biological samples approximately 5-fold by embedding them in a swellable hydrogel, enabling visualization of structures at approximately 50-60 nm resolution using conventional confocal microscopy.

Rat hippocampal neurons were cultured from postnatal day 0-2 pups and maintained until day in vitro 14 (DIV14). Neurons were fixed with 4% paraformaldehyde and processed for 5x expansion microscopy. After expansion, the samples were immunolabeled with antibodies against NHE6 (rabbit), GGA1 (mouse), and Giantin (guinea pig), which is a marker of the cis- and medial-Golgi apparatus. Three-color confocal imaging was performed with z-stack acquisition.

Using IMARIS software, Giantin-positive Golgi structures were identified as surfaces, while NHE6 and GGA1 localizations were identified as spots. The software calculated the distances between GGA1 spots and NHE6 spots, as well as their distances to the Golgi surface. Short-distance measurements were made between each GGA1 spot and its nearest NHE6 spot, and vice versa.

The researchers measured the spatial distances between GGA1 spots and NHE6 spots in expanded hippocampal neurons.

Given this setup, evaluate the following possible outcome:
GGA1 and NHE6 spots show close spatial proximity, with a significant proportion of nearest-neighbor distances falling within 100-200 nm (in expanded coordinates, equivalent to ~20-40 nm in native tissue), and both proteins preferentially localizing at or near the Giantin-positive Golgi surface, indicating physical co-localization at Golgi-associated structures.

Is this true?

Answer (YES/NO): NO